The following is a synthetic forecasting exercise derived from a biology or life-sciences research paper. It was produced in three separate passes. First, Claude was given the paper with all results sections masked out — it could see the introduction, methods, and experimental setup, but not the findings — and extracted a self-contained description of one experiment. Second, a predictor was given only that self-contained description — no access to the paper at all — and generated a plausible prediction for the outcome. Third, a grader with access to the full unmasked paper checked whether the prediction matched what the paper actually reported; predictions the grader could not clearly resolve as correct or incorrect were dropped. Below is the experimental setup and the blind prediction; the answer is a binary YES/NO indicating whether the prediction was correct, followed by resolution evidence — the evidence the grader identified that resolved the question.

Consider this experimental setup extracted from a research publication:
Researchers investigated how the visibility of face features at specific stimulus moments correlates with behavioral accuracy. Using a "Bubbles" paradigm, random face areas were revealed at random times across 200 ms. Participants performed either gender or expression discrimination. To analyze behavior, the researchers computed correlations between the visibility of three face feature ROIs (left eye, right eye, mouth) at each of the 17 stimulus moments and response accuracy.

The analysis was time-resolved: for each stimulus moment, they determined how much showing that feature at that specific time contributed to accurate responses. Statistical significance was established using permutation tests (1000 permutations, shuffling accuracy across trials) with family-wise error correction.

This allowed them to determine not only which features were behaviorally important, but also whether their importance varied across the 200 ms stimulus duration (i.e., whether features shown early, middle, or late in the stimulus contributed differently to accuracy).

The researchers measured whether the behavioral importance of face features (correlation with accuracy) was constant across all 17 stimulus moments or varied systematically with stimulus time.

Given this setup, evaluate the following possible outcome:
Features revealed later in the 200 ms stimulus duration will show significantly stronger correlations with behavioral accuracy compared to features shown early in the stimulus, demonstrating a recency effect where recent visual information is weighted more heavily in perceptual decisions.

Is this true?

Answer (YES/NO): NO